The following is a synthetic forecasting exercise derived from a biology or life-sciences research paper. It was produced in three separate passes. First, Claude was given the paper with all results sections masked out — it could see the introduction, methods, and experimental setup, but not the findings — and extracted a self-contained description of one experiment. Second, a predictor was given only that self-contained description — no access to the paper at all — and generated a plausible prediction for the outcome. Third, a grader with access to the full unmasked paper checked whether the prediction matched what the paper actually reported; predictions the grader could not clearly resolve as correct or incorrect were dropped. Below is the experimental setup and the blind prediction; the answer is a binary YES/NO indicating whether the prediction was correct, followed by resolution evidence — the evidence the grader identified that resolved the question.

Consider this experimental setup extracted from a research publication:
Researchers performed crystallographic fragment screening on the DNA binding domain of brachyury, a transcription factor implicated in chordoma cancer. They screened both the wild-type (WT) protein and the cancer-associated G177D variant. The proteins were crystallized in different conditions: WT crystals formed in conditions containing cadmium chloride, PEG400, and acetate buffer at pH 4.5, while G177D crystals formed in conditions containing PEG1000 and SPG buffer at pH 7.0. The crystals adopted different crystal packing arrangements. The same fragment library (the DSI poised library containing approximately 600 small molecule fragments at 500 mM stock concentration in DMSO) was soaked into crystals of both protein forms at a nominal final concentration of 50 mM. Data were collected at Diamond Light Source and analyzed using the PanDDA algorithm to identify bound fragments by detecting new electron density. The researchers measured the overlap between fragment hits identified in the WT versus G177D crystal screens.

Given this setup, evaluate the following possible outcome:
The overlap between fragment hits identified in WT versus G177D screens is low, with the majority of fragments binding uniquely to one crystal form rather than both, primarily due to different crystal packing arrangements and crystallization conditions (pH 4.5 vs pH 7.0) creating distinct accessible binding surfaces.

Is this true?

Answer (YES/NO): YES